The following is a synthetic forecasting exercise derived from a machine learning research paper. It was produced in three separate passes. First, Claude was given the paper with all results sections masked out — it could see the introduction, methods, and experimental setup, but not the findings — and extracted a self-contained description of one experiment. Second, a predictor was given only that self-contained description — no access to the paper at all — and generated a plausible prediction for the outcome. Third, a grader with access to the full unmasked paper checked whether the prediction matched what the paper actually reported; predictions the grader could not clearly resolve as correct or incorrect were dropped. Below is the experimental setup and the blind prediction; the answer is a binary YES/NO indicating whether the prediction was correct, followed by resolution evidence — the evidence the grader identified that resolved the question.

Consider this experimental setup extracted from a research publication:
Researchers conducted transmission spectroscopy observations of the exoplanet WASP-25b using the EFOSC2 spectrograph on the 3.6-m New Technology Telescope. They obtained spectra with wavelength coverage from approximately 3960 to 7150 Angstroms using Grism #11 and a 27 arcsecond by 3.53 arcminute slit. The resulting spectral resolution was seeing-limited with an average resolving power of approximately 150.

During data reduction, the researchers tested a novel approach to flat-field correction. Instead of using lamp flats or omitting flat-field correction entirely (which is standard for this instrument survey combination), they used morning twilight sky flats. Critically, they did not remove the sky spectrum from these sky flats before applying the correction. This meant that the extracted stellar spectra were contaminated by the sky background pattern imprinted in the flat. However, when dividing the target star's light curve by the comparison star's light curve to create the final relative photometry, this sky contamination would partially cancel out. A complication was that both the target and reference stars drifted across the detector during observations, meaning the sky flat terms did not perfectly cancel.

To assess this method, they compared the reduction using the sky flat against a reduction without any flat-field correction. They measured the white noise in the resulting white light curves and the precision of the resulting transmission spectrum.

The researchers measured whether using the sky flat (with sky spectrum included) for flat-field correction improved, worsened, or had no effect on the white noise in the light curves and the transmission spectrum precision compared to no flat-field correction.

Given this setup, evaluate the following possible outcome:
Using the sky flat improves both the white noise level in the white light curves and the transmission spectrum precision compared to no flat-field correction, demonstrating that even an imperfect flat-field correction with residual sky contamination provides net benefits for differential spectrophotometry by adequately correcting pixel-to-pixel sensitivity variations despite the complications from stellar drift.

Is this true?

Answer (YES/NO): YES